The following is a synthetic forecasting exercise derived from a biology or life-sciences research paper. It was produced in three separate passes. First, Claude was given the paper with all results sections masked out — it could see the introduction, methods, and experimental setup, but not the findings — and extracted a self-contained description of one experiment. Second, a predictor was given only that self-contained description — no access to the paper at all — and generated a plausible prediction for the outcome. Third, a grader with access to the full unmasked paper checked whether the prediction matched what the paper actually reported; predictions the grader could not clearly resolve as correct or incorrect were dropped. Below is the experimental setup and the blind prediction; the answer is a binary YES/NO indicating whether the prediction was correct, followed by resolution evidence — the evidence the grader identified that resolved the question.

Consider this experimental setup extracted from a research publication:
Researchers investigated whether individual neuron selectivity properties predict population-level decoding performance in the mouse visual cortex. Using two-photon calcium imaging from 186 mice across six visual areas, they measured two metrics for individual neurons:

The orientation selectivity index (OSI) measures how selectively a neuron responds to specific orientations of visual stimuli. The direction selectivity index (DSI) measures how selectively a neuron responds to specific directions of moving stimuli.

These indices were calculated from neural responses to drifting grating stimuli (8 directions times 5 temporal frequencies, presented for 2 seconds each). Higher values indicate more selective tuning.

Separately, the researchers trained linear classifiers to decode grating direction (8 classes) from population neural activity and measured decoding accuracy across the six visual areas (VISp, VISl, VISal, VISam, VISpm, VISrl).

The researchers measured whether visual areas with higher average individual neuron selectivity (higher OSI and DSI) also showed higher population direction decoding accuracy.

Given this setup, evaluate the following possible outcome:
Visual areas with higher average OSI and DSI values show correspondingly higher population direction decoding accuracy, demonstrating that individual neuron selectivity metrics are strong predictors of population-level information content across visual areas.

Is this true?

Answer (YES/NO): NO